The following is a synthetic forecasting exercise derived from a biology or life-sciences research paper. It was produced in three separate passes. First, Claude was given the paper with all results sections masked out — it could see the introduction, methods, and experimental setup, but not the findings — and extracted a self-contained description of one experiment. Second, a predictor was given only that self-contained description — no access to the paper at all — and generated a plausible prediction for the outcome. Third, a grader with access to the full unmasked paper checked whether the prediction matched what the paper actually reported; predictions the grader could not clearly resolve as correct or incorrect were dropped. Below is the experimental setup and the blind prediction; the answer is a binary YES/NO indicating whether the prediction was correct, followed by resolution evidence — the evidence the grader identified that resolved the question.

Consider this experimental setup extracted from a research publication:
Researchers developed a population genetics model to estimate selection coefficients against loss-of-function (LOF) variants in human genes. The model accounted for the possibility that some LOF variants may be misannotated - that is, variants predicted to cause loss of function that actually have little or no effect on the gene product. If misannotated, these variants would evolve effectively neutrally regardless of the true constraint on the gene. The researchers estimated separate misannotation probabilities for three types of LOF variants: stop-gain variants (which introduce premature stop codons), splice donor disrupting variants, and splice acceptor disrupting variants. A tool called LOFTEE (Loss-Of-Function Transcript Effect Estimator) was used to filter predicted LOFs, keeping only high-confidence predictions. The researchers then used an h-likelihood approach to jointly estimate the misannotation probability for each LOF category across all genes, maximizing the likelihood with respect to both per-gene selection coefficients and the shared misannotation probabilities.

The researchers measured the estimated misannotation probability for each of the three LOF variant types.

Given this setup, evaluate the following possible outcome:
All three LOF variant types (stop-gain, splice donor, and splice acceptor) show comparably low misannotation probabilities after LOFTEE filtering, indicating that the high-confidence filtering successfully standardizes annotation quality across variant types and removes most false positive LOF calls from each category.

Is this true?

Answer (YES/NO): NO